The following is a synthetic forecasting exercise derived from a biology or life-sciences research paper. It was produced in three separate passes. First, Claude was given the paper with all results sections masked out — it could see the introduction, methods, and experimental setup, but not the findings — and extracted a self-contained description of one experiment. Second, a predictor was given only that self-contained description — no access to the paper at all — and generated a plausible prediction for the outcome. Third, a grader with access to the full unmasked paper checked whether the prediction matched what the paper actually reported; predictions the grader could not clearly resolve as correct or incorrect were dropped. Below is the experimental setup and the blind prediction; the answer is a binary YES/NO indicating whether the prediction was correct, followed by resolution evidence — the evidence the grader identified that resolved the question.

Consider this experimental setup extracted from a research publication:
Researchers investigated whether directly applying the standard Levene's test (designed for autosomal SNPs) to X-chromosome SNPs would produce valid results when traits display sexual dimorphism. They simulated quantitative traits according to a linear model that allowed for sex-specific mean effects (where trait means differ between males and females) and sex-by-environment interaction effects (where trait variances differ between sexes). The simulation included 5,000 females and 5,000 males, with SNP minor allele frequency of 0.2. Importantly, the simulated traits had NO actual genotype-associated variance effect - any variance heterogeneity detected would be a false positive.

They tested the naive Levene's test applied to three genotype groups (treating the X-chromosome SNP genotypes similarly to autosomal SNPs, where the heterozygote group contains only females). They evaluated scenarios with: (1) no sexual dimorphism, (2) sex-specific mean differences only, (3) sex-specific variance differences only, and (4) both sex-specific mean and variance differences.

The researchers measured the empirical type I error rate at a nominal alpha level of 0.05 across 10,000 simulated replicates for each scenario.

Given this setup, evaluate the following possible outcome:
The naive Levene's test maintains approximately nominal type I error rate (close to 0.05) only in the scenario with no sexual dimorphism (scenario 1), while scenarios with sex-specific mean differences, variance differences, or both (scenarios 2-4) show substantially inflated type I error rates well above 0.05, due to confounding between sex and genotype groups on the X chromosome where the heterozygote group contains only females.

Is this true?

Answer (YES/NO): YES